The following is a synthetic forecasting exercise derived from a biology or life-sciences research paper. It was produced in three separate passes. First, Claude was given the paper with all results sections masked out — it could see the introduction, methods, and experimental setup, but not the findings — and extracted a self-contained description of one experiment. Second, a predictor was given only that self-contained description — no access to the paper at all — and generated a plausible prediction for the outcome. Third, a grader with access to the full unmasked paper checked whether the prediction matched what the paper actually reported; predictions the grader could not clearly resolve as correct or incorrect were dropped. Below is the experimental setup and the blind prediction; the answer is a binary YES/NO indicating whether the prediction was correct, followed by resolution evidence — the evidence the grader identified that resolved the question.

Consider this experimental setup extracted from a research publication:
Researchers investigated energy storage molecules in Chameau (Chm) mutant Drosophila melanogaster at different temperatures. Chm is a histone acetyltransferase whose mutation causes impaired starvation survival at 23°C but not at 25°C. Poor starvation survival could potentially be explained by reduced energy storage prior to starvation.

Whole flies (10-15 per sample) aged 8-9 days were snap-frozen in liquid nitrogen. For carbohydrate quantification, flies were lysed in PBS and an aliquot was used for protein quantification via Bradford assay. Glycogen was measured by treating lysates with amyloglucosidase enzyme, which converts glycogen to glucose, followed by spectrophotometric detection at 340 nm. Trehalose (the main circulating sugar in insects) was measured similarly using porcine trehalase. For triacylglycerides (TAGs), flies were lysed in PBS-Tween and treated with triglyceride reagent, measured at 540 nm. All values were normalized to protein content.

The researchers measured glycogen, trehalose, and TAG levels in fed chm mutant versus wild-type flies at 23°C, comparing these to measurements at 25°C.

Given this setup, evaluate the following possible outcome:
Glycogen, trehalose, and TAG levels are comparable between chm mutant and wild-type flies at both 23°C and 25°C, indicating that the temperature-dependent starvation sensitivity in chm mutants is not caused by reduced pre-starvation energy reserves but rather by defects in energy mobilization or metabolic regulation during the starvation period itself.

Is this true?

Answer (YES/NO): NO